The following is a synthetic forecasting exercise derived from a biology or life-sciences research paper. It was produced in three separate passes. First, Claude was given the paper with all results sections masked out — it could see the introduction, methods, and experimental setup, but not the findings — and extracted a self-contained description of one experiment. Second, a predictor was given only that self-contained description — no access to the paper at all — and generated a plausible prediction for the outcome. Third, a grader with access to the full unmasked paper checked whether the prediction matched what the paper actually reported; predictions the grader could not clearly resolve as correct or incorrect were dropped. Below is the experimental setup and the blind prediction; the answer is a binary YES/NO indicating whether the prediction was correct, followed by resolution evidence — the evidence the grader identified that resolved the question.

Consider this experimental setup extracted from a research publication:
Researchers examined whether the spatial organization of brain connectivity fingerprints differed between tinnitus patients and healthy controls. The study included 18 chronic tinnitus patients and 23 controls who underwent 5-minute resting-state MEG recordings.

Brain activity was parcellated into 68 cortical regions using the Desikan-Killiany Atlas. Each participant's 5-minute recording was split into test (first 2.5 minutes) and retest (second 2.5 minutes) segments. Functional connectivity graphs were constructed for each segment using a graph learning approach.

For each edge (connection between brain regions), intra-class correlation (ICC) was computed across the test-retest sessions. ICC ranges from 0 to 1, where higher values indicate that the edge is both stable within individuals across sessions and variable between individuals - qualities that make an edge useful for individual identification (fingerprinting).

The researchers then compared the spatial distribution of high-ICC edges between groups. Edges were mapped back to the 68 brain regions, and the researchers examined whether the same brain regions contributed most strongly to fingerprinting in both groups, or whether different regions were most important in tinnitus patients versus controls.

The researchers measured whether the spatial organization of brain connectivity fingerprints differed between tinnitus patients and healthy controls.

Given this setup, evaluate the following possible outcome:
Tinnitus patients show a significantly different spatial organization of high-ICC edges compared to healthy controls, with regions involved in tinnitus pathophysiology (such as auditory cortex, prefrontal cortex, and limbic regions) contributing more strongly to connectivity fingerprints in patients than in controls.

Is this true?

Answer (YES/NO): NO